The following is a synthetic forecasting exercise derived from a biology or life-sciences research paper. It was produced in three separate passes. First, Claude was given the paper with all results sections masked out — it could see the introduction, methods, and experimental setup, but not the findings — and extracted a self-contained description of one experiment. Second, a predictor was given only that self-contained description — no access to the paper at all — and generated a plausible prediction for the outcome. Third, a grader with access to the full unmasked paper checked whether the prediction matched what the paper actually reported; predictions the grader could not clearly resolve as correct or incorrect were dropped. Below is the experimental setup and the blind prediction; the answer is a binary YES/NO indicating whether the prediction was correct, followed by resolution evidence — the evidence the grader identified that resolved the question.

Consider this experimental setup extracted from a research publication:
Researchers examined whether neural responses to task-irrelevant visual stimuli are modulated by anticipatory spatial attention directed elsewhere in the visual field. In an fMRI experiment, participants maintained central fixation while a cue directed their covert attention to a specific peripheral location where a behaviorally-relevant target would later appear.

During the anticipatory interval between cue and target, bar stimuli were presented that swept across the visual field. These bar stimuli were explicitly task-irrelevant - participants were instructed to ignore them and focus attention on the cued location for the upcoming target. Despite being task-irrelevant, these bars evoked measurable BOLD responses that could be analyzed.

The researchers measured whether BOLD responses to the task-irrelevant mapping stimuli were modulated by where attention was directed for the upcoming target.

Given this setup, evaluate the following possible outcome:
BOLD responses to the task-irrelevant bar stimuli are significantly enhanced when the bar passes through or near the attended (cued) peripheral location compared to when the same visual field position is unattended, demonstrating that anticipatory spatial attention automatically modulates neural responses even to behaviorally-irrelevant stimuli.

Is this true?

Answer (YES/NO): NO